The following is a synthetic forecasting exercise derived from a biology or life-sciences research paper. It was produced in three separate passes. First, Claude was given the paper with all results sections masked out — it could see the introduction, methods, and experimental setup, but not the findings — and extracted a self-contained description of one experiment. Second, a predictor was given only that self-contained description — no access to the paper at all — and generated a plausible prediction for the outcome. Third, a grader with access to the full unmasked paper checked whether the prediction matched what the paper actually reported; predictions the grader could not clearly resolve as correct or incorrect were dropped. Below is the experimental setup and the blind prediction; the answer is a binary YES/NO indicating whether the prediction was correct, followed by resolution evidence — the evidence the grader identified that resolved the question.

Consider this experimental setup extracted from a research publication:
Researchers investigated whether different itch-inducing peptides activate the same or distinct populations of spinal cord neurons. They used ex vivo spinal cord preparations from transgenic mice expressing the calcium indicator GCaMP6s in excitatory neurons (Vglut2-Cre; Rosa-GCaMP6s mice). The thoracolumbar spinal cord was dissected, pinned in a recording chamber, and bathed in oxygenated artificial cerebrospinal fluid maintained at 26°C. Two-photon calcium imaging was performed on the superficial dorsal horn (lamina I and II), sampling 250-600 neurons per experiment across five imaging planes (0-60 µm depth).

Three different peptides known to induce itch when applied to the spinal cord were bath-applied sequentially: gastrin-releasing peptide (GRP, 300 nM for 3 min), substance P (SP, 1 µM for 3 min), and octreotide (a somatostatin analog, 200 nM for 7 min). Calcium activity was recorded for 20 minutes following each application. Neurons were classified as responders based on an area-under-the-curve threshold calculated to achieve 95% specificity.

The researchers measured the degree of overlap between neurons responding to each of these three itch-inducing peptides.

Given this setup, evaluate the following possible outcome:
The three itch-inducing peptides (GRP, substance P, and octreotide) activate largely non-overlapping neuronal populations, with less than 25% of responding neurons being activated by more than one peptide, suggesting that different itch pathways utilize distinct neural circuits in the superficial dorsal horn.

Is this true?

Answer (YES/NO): NO